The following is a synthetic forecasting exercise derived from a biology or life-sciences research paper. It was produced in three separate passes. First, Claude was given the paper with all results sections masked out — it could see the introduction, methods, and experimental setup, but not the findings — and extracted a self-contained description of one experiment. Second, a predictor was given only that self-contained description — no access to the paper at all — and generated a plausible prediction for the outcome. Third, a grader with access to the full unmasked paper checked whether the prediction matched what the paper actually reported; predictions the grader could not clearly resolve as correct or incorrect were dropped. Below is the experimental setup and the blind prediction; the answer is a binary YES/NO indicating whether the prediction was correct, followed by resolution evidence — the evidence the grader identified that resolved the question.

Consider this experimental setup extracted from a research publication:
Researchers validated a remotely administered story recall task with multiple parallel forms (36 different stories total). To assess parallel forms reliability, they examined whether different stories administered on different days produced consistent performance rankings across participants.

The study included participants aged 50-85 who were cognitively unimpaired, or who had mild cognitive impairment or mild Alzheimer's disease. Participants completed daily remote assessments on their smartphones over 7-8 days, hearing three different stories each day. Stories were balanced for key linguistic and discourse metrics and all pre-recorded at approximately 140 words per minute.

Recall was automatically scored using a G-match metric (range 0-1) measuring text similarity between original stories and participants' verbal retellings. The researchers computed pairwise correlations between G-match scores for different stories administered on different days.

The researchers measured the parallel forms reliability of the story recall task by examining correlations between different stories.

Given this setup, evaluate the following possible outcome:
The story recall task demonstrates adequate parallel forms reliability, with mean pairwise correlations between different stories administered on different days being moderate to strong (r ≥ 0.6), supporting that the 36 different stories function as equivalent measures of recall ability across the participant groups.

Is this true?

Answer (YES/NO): YES